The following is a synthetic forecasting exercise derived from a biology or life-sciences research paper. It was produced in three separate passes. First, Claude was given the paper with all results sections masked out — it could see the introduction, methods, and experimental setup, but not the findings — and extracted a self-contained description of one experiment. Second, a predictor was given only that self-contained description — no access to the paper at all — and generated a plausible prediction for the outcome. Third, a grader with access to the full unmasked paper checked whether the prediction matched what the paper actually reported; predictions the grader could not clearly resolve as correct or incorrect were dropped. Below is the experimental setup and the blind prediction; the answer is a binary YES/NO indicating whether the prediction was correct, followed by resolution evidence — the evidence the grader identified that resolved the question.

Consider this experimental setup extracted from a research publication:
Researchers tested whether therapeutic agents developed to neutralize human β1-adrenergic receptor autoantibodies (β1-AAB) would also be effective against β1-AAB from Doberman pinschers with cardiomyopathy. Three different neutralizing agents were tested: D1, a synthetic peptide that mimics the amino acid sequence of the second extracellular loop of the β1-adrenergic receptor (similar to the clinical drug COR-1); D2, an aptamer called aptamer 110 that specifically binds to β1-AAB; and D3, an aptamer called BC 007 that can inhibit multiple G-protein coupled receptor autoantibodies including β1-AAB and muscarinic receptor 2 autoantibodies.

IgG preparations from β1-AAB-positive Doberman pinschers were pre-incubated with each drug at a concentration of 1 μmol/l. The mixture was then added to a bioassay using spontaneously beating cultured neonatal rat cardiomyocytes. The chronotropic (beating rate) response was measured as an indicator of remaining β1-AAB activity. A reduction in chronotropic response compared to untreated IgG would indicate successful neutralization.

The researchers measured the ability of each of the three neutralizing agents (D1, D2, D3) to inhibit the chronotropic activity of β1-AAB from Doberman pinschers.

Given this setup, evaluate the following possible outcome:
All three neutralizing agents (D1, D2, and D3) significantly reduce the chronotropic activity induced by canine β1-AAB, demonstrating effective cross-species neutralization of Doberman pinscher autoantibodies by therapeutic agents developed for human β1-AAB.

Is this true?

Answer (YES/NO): YES